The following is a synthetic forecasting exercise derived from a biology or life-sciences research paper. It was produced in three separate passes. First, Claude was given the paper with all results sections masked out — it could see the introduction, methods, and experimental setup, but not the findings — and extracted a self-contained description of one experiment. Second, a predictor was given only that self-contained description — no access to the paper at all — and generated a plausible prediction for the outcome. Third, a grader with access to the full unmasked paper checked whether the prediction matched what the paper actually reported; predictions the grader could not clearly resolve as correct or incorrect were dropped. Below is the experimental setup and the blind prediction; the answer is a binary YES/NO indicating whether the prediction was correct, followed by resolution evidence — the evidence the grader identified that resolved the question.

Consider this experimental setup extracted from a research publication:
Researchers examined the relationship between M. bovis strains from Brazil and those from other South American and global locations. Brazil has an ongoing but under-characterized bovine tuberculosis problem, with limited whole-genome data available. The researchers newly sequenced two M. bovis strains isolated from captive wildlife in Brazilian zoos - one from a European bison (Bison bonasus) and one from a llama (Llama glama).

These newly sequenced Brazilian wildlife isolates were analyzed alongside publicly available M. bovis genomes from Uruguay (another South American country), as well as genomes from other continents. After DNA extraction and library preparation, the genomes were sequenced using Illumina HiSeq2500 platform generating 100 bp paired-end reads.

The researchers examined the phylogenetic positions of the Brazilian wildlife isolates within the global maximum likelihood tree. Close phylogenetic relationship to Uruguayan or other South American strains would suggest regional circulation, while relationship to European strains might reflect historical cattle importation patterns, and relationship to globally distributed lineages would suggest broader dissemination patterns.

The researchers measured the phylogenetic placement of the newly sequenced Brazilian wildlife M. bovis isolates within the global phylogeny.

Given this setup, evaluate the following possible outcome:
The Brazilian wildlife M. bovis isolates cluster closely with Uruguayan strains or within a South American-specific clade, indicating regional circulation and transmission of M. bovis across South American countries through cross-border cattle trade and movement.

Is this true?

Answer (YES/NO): NO